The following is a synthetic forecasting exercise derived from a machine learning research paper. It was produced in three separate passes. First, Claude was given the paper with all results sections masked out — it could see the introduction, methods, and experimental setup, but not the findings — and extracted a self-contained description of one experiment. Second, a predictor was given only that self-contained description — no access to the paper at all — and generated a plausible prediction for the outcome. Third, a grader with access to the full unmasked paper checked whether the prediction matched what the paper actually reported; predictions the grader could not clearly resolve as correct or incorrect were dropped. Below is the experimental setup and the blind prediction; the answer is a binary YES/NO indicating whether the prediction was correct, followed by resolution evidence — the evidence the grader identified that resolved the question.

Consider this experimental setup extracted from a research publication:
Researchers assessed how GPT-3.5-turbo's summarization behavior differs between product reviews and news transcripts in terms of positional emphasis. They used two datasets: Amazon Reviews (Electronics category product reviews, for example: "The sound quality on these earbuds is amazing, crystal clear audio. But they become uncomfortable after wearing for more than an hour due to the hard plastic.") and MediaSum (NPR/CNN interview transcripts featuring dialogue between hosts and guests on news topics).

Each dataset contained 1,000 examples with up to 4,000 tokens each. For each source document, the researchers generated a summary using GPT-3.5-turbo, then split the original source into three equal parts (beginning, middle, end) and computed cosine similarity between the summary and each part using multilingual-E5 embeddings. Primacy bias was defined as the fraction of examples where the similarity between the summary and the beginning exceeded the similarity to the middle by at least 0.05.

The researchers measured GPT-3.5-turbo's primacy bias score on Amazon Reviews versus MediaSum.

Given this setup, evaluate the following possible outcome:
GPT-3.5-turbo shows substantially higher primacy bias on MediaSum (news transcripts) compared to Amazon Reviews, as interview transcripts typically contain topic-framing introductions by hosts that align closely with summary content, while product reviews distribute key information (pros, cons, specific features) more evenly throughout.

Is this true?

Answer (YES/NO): NO